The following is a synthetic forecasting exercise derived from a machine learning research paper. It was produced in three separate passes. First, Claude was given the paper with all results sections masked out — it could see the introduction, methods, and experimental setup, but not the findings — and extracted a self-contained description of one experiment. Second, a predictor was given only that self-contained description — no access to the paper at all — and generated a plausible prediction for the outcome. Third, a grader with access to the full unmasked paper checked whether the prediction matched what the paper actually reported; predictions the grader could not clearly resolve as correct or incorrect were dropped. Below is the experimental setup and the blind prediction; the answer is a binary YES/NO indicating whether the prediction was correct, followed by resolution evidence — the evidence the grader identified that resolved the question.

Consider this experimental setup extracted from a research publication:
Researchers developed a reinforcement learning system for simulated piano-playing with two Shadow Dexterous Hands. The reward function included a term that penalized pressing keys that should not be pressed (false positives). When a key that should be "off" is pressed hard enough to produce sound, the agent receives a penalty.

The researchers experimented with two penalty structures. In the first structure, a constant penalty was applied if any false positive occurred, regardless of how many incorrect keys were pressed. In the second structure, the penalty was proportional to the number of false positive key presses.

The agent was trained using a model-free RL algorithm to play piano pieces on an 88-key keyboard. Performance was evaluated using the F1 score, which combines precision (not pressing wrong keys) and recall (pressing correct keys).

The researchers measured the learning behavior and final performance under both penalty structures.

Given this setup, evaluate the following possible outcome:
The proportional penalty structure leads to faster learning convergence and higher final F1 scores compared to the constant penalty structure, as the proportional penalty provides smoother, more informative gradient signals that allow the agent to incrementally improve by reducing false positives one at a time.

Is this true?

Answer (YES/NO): NO